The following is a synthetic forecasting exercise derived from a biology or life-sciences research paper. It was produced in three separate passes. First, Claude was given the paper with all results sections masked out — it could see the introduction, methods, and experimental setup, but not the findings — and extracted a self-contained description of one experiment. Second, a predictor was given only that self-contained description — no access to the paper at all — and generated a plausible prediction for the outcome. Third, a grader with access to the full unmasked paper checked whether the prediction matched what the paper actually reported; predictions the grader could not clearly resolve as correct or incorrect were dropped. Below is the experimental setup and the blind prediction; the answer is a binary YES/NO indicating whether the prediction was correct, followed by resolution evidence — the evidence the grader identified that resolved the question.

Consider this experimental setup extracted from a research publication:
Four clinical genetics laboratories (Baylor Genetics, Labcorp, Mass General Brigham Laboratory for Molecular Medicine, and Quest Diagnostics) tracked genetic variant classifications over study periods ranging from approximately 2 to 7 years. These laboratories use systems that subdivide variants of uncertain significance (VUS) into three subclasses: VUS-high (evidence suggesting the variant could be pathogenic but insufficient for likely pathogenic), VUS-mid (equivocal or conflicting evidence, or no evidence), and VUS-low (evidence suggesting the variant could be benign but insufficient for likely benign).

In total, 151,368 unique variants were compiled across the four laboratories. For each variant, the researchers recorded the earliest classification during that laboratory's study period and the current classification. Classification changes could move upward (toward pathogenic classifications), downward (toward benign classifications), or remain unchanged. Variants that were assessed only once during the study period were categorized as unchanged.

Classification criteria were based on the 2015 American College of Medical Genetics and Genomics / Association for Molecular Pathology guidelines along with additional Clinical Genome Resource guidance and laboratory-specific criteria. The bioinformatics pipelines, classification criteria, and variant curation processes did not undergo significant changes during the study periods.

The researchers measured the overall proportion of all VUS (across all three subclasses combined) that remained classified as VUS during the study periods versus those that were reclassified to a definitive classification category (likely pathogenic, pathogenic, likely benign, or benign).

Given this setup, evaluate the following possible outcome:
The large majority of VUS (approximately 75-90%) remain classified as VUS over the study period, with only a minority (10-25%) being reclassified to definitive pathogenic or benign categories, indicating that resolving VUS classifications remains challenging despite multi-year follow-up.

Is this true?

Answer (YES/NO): NO